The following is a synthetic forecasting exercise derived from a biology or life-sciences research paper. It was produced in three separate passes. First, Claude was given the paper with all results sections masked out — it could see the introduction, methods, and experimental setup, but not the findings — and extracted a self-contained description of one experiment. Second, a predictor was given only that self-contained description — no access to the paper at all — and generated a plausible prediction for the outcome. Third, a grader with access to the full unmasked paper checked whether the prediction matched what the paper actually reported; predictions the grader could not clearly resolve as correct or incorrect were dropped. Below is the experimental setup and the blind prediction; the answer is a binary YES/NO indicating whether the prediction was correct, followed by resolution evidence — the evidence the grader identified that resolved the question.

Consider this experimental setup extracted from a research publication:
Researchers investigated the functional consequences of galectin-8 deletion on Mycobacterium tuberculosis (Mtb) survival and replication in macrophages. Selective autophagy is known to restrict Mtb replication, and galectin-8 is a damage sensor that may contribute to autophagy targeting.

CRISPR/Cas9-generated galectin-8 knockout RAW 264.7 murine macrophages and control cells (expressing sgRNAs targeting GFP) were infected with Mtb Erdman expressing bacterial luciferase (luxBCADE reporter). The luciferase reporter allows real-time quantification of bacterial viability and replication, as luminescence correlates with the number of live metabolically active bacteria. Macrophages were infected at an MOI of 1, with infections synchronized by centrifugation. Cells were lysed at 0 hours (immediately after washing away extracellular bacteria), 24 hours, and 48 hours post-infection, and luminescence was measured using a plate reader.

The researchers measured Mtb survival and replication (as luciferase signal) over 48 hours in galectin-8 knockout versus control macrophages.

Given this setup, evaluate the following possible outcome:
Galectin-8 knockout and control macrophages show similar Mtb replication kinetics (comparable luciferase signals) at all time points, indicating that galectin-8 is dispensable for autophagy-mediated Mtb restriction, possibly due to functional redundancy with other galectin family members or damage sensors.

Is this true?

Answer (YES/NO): NO